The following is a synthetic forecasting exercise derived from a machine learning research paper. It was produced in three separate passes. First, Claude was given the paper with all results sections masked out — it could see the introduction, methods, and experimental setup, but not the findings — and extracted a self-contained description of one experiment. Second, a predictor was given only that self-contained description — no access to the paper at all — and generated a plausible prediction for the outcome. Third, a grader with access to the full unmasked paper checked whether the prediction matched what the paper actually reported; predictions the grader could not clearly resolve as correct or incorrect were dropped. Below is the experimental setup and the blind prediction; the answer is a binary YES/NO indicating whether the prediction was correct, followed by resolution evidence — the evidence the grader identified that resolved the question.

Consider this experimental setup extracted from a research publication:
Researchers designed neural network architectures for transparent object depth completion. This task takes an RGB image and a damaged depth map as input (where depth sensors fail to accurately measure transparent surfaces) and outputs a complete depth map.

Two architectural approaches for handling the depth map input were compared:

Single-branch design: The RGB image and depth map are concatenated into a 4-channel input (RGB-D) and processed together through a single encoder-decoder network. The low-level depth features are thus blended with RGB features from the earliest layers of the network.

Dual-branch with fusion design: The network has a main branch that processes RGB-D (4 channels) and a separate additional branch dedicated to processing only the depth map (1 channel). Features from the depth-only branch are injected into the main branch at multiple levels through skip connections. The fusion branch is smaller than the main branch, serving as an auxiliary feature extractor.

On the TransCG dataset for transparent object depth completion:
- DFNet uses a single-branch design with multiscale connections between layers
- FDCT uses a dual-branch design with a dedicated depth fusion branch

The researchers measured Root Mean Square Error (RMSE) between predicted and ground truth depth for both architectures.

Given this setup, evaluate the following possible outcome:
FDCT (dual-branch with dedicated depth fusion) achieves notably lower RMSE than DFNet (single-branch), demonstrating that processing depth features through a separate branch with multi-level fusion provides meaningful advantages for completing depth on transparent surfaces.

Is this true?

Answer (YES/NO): YES